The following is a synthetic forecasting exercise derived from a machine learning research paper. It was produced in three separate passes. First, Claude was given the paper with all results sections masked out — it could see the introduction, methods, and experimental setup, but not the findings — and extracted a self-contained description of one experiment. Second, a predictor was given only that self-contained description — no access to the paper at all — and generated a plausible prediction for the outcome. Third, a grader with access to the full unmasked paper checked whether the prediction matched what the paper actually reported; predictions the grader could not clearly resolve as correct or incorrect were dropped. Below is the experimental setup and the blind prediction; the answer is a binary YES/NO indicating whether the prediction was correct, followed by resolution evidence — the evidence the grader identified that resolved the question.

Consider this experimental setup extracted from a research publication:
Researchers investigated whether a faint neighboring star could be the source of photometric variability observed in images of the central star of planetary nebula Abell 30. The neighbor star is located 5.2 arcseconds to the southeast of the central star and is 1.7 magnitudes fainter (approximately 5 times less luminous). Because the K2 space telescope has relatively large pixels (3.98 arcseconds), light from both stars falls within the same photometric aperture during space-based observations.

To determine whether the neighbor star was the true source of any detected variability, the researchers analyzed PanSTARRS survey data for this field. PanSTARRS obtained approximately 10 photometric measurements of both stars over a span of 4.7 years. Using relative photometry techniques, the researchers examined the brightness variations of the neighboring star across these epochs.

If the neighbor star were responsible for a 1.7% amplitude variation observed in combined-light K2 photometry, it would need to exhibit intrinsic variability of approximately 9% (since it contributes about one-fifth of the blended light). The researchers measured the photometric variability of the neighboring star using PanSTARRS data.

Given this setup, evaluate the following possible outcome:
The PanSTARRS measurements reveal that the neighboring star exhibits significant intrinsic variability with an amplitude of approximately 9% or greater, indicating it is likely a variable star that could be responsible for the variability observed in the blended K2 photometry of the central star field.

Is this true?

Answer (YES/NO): NO